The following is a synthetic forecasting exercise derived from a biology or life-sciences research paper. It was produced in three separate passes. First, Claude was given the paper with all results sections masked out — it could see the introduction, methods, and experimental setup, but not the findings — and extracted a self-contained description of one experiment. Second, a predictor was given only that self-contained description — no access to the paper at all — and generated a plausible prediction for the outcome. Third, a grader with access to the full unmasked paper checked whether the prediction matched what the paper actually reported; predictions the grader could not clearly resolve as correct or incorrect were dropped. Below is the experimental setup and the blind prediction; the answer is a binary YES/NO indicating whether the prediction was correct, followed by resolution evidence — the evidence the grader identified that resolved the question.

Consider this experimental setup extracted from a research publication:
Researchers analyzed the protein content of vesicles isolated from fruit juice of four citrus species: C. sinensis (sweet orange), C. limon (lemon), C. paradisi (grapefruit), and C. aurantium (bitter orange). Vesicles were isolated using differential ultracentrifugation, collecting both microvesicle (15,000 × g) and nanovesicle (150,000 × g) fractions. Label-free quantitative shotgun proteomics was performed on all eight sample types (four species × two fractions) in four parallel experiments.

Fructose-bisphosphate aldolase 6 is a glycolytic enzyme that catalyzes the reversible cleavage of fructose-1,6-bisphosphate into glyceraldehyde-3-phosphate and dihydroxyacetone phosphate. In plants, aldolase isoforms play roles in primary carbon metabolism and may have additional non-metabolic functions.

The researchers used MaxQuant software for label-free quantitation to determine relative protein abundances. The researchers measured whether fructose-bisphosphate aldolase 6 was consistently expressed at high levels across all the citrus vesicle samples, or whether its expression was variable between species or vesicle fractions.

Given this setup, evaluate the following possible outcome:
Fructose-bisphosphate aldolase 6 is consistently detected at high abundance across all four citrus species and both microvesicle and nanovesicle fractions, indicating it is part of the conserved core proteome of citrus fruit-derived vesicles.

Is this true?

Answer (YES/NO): YES